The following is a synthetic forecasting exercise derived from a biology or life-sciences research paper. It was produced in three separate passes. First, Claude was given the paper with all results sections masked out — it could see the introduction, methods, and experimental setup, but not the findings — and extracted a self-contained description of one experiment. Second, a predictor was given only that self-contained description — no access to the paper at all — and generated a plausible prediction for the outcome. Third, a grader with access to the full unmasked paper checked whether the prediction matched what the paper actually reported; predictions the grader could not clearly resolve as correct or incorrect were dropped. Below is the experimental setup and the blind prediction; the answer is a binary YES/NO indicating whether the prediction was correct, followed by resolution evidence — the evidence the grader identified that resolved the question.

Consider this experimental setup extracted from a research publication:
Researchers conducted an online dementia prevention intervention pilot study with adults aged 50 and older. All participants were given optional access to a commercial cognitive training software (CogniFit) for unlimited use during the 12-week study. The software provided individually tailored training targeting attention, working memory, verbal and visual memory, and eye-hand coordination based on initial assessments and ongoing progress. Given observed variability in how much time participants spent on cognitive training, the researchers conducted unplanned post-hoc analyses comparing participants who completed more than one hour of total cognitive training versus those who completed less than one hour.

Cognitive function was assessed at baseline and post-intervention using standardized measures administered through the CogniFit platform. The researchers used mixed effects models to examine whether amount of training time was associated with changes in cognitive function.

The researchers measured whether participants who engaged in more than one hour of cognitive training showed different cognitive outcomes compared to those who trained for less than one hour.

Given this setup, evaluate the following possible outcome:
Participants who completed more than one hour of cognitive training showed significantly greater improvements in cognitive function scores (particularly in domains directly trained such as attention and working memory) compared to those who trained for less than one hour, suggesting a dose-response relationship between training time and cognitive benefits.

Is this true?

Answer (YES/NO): NO